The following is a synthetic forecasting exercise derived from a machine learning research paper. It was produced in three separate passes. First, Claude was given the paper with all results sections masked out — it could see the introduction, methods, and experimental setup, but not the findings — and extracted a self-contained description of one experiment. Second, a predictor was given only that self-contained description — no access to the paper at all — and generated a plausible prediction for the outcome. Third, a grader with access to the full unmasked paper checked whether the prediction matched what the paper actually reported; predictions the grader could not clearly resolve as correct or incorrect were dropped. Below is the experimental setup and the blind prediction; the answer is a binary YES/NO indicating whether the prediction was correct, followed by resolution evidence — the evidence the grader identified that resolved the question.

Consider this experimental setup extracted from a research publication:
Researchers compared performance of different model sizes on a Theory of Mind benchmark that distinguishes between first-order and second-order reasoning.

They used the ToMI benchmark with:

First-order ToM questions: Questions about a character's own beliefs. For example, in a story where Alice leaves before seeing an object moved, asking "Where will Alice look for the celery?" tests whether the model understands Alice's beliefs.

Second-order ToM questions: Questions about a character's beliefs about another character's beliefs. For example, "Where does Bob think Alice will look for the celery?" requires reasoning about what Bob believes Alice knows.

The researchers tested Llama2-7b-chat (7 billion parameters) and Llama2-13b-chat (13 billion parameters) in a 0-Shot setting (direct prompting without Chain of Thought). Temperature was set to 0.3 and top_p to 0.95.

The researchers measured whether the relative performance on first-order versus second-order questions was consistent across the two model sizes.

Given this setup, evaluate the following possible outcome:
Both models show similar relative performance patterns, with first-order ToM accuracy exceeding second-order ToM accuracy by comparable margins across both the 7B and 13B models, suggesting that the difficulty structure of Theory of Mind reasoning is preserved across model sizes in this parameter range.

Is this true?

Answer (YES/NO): NO